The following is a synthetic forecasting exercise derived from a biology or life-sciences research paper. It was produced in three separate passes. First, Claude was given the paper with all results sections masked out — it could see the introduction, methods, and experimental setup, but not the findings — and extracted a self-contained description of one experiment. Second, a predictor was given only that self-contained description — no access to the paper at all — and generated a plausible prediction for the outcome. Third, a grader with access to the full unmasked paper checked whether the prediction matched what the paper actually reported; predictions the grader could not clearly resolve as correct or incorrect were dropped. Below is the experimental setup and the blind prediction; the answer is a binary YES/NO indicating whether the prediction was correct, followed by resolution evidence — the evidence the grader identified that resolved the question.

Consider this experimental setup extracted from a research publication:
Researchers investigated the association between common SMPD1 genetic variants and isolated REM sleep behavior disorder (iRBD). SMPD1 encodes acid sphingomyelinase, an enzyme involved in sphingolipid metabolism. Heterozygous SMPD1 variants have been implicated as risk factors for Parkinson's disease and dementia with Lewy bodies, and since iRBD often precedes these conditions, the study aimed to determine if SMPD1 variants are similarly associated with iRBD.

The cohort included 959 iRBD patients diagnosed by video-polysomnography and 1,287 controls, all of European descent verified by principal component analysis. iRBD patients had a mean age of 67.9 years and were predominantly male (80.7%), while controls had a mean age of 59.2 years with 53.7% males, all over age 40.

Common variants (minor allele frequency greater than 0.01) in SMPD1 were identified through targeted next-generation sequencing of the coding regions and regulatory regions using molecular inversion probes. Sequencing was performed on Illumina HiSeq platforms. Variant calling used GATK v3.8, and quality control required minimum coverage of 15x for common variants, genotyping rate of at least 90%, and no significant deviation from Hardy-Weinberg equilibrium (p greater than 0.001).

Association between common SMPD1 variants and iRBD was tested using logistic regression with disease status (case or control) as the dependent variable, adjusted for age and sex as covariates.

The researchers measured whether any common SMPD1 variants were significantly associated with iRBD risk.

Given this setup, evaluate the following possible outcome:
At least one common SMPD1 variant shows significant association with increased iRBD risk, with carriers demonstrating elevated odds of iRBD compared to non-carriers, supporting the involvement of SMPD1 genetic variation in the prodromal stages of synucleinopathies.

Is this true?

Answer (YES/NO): NO